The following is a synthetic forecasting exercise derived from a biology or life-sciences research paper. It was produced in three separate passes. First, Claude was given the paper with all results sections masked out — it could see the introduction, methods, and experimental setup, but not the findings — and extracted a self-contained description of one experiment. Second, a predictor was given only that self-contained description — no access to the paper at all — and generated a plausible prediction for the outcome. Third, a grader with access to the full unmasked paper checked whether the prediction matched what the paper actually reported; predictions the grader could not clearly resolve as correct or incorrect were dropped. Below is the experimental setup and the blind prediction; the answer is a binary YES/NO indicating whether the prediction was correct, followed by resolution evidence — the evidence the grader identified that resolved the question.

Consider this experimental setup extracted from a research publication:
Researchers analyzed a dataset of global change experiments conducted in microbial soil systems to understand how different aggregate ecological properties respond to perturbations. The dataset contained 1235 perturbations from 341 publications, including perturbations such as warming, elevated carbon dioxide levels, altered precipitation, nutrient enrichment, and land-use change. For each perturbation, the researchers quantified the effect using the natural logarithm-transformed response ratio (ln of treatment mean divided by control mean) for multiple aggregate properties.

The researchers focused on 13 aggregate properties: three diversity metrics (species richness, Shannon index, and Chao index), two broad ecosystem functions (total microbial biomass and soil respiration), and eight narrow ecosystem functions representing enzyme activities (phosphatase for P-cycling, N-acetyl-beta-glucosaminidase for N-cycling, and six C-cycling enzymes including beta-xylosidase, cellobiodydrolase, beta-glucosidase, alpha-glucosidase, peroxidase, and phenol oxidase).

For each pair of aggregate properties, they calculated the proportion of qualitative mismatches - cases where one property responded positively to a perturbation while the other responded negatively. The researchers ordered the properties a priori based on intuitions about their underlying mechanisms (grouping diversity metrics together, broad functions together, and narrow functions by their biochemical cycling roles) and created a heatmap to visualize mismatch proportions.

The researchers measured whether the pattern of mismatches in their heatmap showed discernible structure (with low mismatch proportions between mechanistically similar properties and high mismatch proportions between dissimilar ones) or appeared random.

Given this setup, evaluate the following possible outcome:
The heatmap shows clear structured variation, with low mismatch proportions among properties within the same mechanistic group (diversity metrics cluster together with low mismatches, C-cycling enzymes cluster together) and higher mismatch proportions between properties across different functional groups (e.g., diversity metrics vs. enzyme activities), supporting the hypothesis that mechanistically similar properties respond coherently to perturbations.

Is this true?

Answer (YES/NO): YES